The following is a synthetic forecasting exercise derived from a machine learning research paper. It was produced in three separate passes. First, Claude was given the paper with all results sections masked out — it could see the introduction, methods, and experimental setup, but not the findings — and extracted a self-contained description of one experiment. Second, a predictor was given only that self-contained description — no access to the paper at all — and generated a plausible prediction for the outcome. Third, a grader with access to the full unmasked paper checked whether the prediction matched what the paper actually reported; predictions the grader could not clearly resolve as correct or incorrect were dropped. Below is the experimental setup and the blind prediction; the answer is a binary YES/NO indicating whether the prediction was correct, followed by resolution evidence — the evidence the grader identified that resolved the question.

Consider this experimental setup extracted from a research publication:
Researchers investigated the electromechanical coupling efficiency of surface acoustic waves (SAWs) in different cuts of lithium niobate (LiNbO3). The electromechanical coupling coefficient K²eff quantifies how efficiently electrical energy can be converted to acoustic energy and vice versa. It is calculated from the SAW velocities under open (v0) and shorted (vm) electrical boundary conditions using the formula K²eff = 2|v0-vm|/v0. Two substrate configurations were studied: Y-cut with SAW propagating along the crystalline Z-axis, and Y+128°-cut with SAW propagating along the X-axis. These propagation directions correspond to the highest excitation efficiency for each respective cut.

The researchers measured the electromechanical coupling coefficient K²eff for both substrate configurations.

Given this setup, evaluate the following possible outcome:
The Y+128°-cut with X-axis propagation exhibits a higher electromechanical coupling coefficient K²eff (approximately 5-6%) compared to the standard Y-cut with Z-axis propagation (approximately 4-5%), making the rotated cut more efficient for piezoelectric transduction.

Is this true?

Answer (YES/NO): YES